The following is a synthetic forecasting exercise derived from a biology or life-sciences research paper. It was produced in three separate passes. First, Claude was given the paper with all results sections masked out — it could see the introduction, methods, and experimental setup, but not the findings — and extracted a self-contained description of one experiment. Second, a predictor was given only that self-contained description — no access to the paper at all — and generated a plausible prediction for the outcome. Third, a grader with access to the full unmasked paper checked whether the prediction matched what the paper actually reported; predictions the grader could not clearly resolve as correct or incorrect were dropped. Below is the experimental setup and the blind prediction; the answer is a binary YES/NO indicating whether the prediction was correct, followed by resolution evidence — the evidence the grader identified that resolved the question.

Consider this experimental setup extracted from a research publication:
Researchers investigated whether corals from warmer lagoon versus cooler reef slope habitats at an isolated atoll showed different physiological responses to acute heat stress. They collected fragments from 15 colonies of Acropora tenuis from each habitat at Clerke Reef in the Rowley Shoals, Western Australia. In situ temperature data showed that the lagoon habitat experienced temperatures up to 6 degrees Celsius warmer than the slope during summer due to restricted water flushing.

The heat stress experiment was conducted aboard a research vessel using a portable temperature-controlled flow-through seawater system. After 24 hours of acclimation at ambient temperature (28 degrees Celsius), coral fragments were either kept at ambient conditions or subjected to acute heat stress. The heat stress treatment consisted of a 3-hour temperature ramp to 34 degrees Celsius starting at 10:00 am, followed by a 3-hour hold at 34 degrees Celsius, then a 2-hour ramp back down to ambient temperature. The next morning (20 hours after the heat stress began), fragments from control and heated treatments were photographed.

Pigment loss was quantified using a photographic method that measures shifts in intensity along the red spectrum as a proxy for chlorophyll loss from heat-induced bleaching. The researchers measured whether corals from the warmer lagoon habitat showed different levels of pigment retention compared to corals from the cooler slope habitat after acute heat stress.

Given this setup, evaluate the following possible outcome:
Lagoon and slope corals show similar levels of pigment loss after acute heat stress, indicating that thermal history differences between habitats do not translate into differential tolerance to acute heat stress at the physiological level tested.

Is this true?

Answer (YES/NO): NO